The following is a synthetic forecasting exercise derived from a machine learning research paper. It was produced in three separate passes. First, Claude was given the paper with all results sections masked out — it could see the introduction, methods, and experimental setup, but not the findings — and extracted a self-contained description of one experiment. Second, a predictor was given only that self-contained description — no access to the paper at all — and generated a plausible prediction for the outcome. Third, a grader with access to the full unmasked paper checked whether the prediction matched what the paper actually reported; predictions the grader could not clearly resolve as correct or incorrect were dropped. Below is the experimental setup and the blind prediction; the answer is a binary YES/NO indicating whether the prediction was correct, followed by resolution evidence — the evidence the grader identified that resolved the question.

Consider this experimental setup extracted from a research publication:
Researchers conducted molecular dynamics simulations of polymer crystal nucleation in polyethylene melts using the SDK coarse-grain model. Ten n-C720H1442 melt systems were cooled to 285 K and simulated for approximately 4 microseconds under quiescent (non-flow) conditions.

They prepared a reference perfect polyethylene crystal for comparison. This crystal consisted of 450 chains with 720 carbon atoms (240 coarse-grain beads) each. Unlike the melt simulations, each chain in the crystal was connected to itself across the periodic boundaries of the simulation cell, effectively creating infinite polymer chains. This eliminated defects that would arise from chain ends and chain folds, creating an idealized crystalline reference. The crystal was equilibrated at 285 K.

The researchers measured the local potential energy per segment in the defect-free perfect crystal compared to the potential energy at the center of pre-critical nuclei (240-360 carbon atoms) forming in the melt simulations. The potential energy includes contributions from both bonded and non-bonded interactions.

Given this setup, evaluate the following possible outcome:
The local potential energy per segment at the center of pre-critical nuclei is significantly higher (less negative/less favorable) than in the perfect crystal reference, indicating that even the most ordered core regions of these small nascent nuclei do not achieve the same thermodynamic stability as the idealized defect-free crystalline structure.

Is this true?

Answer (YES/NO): YES